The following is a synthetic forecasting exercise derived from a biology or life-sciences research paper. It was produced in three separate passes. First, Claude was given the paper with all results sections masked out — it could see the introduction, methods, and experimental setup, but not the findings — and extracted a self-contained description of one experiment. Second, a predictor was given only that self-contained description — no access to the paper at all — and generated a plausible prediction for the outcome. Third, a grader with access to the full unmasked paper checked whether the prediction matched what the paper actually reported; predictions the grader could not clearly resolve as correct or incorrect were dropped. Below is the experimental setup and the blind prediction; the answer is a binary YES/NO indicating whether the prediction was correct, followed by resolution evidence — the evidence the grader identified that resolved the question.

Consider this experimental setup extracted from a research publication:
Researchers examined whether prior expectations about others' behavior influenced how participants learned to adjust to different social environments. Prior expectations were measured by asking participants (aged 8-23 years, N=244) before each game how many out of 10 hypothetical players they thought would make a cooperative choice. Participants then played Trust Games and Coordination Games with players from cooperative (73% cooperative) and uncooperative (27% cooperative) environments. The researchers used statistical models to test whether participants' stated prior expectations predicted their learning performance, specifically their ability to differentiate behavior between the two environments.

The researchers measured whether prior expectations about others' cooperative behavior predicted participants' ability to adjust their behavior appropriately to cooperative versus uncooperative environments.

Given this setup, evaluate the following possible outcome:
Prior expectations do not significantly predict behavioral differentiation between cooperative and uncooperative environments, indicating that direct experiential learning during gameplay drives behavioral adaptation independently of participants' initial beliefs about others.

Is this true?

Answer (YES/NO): YES